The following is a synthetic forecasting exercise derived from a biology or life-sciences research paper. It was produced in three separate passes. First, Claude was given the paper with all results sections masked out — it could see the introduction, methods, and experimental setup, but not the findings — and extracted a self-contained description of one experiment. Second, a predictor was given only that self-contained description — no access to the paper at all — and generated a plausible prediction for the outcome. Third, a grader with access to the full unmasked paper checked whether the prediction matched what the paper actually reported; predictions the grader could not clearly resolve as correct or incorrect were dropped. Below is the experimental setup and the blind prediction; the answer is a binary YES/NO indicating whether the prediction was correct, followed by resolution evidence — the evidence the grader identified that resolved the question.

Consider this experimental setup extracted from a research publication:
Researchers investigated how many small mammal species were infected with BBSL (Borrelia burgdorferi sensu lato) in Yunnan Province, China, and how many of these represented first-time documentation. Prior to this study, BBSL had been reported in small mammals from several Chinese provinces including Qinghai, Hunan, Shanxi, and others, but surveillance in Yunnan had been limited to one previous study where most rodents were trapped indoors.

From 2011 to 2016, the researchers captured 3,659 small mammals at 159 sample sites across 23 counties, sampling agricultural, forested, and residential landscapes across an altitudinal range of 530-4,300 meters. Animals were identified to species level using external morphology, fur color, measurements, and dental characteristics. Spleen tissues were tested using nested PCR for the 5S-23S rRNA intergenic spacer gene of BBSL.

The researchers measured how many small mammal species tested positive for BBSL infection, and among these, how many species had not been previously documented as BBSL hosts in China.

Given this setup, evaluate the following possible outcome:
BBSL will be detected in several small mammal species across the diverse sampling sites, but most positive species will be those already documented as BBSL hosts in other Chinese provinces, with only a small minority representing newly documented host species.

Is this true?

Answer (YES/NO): NO